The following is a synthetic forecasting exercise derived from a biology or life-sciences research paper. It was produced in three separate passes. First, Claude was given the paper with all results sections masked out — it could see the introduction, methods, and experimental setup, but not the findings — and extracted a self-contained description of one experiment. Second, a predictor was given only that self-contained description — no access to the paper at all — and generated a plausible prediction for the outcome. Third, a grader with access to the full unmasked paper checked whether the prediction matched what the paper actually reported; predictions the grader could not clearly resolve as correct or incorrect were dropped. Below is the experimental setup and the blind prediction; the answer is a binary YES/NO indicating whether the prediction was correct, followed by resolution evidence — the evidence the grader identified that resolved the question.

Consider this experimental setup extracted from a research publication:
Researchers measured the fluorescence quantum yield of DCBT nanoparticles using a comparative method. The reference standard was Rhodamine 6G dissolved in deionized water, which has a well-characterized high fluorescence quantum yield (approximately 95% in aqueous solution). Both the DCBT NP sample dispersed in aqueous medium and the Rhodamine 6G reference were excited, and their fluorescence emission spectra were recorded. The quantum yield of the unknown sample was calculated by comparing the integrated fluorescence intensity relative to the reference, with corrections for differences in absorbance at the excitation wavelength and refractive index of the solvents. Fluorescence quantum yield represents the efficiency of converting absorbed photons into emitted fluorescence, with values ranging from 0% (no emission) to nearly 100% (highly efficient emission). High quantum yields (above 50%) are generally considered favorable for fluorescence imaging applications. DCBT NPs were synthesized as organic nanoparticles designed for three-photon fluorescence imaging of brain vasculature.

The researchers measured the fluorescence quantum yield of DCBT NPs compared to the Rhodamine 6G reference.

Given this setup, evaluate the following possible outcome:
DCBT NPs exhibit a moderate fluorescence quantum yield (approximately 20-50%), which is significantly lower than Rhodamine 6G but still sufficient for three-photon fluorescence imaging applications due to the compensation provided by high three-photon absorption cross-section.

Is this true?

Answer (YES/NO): NO